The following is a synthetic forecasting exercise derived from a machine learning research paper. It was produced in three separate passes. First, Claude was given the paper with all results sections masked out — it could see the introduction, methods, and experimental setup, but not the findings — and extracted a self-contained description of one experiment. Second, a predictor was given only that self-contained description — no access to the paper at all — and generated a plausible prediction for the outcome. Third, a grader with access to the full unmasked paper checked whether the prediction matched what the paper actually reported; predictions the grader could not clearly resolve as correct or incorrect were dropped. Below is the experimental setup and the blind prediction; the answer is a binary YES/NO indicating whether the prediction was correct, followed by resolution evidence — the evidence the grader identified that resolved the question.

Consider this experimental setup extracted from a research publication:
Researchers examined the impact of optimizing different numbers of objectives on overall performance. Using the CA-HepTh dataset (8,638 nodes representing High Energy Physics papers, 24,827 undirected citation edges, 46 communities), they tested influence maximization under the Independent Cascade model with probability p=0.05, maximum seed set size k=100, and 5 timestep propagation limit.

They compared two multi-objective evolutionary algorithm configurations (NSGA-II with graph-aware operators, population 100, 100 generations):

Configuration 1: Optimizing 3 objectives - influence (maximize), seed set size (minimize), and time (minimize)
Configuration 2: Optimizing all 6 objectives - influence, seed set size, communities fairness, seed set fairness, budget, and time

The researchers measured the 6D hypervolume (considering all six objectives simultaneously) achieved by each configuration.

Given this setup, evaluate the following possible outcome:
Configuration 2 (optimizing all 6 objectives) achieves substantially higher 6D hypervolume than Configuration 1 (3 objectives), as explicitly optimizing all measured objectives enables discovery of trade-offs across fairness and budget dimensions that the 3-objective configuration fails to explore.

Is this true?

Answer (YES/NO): YES